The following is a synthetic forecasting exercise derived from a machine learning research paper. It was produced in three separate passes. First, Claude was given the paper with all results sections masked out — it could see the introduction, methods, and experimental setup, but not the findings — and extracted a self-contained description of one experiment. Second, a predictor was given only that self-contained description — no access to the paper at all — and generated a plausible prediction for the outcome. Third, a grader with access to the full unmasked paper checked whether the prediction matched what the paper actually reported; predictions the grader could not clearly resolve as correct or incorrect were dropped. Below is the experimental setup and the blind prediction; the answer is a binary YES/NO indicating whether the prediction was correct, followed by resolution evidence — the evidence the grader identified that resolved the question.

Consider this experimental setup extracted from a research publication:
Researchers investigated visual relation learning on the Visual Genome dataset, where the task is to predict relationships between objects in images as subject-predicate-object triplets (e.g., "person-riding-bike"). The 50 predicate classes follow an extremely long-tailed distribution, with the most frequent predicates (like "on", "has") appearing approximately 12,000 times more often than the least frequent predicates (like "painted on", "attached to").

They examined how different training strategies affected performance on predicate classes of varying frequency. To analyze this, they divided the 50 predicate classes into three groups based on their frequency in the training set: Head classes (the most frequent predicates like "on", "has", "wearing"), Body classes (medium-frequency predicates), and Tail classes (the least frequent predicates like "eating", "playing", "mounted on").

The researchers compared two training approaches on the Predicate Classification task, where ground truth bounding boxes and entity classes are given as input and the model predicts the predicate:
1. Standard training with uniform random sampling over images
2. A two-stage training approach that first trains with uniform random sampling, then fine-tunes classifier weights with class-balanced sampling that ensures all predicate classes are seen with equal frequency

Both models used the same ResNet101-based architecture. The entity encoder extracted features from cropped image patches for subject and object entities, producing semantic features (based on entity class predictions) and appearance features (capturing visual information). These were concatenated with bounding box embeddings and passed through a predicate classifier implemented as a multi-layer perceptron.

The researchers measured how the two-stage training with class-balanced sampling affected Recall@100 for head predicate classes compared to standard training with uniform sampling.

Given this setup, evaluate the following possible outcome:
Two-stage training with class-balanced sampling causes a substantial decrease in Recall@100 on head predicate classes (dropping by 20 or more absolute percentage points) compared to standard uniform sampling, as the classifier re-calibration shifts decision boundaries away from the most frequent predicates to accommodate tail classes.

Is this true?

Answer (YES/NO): NO